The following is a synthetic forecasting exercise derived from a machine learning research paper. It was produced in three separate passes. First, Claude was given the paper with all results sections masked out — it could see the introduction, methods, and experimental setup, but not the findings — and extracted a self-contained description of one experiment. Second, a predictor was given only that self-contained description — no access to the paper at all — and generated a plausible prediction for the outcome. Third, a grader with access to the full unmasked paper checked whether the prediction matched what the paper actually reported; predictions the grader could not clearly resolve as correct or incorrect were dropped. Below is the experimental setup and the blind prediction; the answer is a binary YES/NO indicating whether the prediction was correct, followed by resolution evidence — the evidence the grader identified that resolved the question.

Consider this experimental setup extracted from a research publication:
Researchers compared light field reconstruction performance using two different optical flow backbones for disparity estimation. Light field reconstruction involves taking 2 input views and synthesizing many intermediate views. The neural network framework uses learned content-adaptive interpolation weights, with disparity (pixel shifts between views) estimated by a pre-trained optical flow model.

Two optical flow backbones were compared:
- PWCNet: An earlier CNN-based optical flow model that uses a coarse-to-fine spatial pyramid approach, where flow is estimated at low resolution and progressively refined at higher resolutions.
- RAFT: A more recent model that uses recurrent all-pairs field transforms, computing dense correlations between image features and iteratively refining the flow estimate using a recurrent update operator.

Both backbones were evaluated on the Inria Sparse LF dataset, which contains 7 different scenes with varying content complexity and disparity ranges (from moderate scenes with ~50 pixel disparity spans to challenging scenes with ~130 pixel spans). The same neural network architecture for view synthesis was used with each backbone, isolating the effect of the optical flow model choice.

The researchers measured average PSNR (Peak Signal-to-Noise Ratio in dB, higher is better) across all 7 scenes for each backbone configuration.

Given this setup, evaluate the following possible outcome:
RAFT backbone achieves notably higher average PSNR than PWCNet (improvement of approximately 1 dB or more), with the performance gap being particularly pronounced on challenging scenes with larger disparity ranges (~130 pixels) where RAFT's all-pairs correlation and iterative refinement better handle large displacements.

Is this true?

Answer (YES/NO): NO